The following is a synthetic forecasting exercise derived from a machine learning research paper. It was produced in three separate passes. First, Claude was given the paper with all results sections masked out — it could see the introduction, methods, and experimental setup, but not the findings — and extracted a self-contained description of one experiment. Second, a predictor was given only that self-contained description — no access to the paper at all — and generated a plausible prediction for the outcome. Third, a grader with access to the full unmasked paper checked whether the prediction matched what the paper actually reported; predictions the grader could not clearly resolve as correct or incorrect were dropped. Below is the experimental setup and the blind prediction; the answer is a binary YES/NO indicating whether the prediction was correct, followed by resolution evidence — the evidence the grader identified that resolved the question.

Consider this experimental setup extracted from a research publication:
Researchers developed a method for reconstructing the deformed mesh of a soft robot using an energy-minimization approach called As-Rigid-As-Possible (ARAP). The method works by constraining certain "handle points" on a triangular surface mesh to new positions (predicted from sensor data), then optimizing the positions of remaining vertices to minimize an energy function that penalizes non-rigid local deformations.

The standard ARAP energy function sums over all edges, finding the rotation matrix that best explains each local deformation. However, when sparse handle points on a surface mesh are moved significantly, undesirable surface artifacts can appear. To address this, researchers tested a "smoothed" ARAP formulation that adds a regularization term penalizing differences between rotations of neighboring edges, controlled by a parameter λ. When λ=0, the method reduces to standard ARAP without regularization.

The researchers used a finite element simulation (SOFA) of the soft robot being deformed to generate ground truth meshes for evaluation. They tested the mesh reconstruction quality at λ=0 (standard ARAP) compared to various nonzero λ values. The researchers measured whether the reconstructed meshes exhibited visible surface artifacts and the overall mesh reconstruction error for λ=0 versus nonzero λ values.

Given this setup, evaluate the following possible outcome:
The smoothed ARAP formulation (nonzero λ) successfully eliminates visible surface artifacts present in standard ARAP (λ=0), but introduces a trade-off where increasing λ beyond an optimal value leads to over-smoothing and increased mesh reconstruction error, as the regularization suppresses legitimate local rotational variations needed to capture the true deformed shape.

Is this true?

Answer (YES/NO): NO